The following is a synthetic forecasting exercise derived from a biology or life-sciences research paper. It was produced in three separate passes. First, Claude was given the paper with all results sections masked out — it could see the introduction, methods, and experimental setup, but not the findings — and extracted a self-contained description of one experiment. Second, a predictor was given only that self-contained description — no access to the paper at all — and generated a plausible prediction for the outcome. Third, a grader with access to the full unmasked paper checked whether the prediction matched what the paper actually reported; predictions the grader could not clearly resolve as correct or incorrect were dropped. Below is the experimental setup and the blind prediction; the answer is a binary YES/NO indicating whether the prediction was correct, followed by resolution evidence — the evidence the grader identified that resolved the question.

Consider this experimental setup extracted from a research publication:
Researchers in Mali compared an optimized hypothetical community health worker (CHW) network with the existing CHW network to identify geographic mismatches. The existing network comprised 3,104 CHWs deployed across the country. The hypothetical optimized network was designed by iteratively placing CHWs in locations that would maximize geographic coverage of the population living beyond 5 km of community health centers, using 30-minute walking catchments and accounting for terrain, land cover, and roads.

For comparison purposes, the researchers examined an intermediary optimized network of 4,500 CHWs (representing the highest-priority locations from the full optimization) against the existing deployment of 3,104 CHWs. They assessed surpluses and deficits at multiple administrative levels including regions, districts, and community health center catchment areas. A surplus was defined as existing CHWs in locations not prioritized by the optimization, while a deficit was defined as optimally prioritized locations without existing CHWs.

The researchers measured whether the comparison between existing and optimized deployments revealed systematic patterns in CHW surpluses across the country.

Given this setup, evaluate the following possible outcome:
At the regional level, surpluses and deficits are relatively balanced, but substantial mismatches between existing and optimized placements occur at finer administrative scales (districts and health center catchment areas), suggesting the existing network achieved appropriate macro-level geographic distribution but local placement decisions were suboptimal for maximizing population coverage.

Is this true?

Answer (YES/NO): NO